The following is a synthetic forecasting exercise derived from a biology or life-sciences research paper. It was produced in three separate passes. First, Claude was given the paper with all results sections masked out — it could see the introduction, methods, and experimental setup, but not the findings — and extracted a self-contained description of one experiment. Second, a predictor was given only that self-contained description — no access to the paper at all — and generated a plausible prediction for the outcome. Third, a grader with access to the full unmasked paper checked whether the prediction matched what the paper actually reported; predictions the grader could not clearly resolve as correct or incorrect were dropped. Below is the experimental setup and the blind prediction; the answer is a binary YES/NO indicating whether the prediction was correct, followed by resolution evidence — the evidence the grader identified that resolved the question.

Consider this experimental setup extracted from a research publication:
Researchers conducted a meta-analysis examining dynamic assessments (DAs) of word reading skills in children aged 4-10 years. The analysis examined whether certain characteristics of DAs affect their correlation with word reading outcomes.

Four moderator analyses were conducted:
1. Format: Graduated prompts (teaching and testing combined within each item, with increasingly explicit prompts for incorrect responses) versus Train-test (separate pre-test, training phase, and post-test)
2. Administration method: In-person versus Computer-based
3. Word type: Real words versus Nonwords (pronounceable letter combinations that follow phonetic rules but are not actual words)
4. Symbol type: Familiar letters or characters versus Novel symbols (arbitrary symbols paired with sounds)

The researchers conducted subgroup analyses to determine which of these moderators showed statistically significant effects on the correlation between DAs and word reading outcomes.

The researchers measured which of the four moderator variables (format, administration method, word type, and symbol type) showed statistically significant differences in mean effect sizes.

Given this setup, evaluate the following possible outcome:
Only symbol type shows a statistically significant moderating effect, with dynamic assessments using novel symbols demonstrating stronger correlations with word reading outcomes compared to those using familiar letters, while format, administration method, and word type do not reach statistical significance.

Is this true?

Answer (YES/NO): NO